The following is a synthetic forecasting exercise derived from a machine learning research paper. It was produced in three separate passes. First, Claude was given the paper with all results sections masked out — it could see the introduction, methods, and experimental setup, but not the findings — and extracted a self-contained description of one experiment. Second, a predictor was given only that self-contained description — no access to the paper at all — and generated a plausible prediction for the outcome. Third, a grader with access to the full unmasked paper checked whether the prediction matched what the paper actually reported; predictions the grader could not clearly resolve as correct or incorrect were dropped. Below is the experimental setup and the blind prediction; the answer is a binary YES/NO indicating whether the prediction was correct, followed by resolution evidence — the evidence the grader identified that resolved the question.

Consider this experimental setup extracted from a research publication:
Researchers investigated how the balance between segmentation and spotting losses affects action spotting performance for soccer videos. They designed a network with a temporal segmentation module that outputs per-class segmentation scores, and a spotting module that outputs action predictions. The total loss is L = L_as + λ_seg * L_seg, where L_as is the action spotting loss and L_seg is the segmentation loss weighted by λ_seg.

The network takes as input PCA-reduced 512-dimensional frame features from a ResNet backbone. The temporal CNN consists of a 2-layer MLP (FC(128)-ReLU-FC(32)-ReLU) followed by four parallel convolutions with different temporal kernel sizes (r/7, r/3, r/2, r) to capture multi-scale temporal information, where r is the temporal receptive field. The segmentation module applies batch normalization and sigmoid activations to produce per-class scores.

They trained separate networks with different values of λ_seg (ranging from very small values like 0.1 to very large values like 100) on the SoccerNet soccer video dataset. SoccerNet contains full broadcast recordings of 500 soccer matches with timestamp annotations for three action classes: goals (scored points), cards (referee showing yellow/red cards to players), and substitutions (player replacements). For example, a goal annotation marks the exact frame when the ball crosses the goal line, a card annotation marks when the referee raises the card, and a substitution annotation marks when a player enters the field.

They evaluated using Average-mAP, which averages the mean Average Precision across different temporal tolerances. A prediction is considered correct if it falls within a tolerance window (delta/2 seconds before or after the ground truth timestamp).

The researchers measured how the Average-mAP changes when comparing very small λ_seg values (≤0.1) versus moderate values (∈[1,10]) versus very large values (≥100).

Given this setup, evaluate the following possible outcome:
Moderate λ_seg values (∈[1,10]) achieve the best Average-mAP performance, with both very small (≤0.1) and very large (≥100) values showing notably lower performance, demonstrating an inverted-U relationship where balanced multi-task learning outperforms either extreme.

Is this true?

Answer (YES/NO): YES